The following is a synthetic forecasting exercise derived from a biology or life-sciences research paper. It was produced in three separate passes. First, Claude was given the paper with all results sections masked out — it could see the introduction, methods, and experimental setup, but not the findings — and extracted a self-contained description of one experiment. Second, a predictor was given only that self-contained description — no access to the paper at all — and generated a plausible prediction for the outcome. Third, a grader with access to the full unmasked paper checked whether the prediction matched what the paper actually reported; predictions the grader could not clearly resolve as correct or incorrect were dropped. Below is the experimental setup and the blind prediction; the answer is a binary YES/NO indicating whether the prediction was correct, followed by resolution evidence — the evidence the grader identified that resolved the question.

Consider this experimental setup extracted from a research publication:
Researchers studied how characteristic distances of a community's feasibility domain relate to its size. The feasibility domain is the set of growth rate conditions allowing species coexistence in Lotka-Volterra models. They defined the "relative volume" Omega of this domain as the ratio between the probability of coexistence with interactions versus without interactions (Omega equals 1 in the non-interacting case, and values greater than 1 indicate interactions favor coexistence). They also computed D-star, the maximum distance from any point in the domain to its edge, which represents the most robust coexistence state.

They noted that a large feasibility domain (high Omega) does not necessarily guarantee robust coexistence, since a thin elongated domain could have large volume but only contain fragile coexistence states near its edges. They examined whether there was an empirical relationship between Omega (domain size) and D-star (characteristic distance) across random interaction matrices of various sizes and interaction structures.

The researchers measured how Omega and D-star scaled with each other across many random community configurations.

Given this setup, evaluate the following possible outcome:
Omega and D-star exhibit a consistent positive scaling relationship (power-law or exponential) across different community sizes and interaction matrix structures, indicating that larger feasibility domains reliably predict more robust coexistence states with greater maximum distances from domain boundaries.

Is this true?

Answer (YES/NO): YES